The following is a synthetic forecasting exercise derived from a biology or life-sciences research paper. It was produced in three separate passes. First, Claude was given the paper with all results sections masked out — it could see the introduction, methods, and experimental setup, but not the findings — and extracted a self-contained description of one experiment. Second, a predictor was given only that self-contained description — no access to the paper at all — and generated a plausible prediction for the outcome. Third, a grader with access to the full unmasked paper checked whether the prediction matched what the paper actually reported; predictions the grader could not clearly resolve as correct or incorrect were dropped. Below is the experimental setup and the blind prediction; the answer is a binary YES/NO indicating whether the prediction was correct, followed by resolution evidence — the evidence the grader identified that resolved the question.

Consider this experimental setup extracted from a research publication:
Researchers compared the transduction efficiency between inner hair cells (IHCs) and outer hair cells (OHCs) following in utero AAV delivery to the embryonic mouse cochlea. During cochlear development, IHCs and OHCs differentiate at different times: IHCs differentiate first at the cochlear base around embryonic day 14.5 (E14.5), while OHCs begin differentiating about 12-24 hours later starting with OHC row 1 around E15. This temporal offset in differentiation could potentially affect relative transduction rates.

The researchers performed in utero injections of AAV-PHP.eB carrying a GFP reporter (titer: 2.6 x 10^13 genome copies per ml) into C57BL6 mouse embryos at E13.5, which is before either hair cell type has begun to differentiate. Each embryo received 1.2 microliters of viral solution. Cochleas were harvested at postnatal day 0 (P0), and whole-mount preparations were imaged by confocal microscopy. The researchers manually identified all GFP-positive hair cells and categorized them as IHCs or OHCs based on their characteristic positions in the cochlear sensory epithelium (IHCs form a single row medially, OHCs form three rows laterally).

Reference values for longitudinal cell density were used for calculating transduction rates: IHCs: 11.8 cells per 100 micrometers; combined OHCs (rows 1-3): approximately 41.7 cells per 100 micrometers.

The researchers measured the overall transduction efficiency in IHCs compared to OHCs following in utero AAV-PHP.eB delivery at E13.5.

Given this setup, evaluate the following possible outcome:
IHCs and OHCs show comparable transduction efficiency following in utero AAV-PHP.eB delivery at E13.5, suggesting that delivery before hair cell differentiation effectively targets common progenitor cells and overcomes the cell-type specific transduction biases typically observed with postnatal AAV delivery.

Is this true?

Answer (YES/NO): NO